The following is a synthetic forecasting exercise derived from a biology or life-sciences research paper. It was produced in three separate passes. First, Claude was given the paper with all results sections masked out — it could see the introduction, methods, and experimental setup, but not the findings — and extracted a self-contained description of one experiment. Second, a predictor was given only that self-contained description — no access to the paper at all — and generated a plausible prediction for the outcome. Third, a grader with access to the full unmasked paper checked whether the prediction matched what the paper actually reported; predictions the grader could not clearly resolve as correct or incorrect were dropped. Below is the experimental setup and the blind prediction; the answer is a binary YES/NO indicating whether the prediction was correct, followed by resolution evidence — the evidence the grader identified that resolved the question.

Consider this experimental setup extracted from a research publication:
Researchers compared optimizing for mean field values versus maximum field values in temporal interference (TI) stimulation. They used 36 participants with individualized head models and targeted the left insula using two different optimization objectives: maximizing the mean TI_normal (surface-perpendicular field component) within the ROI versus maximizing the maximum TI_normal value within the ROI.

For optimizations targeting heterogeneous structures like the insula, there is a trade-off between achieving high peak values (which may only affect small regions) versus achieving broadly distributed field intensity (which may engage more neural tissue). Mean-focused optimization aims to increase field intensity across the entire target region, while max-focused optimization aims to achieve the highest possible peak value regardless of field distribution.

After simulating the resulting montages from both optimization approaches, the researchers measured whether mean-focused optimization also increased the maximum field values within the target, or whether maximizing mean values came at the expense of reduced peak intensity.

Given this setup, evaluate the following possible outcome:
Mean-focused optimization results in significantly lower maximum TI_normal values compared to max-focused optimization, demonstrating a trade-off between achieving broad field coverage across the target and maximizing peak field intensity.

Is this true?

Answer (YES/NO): NO